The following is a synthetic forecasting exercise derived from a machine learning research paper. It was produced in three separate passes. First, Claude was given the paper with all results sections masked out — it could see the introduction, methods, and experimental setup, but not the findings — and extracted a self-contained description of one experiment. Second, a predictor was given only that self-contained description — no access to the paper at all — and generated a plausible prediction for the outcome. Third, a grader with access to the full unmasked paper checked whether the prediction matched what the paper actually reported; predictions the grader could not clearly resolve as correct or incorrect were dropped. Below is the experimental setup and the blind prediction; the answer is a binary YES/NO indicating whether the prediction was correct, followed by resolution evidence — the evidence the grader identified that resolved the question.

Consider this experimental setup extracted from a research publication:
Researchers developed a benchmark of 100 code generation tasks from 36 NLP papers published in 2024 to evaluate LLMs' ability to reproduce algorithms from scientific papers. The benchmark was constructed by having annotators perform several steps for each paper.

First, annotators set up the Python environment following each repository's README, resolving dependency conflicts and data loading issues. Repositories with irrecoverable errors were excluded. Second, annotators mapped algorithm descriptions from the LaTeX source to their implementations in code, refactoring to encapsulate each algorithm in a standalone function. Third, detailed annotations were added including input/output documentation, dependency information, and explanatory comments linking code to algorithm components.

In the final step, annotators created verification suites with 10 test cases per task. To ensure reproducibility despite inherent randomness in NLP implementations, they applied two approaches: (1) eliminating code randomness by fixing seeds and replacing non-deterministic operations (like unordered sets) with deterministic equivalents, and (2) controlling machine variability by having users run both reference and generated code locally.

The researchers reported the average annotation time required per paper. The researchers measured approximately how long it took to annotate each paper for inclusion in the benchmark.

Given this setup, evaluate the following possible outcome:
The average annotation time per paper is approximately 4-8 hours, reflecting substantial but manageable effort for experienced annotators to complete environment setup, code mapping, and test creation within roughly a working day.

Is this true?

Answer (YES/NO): NO